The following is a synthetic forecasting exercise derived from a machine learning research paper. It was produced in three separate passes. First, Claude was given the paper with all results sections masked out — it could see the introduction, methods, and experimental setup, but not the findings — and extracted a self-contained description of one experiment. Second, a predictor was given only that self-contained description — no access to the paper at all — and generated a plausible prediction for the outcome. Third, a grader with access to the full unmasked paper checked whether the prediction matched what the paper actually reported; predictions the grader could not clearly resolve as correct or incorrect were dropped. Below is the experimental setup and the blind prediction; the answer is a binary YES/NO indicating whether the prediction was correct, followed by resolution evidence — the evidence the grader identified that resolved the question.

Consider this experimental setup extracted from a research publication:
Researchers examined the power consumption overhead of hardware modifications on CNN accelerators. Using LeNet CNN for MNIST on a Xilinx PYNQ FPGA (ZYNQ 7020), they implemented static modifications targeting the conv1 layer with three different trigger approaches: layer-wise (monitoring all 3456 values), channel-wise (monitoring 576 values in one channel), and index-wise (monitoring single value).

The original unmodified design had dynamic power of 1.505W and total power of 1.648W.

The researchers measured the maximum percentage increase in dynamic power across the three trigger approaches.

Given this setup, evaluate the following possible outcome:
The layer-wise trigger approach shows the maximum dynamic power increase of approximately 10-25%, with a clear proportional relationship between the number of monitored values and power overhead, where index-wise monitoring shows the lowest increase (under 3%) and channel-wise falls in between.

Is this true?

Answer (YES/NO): NO